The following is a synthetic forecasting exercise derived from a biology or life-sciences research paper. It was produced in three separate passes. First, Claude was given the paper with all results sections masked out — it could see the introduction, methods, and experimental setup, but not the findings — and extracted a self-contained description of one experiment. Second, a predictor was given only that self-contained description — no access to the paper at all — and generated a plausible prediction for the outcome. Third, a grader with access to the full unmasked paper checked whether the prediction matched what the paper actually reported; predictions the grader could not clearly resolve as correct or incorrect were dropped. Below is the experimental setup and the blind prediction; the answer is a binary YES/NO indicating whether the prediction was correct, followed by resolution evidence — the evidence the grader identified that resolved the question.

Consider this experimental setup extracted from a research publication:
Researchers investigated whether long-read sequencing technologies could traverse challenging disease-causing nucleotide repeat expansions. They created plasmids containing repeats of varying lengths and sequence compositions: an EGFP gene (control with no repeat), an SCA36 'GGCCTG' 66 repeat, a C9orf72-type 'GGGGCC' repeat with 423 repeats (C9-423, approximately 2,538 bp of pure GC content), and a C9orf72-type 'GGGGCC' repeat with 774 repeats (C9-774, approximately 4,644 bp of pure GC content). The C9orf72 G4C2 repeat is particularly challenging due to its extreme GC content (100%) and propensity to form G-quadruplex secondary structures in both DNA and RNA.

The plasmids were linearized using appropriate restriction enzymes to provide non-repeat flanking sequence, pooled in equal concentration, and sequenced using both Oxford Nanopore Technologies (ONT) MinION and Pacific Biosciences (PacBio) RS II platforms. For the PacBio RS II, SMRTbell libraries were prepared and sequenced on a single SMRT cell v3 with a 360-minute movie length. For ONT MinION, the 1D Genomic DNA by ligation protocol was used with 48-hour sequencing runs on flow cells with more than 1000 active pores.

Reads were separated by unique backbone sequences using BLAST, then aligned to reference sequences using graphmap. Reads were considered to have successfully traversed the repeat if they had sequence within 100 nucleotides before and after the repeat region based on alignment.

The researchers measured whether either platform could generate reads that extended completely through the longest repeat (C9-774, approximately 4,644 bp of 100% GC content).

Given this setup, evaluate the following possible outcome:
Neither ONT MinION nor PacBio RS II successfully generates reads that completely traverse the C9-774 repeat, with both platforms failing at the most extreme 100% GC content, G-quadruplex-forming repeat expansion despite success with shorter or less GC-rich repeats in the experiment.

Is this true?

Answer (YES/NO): NO